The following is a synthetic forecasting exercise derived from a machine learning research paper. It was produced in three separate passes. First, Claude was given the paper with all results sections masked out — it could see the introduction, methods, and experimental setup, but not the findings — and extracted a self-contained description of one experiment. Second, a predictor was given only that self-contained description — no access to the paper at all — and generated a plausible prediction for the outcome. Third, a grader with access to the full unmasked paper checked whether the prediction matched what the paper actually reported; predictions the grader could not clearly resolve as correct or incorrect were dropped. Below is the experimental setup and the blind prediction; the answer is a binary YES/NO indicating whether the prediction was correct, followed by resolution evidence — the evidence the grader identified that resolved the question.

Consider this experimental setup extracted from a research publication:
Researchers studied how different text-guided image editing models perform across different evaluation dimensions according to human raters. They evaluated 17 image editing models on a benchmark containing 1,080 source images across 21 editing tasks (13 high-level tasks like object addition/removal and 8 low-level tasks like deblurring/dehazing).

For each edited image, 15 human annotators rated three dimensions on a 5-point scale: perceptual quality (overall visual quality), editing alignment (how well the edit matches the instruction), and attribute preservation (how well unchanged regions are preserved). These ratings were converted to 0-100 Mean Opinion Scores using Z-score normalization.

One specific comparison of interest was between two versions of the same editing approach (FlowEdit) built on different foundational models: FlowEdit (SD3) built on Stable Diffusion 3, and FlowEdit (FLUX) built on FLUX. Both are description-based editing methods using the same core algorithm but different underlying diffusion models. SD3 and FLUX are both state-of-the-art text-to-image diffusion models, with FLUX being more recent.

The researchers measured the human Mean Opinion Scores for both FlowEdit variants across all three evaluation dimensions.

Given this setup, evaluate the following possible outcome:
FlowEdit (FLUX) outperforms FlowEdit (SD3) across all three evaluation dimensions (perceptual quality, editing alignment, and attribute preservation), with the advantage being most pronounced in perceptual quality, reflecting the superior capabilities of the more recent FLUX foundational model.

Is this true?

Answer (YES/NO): NO